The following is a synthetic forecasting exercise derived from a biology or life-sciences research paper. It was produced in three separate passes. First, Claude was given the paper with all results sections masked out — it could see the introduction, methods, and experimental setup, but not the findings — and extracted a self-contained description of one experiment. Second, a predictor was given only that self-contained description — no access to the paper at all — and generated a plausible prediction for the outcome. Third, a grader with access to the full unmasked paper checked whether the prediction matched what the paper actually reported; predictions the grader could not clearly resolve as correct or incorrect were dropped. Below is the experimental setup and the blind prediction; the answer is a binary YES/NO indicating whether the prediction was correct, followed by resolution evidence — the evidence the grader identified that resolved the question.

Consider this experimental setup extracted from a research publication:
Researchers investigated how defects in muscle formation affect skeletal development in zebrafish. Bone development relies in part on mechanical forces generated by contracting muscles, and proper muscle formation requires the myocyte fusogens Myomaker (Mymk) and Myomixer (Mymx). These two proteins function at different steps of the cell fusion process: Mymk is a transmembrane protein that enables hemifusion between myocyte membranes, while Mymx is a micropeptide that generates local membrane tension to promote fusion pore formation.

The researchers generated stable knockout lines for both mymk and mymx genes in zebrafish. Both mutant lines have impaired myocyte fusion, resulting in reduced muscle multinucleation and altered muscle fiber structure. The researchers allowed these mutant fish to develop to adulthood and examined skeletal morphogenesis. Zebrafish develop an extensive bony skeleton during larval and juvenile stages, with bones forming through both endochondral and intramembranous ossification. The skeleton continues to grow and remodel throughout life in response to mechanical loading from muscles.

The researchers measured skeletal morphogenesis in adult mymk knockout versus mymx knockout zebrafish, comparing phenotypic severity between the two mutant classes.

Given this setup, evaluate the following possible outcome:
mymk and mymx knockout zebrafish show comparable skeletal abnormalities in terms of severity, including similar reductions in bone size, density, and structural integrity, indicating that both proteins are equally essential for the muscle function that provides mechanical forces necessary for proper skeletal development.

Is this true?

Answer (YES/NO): NO